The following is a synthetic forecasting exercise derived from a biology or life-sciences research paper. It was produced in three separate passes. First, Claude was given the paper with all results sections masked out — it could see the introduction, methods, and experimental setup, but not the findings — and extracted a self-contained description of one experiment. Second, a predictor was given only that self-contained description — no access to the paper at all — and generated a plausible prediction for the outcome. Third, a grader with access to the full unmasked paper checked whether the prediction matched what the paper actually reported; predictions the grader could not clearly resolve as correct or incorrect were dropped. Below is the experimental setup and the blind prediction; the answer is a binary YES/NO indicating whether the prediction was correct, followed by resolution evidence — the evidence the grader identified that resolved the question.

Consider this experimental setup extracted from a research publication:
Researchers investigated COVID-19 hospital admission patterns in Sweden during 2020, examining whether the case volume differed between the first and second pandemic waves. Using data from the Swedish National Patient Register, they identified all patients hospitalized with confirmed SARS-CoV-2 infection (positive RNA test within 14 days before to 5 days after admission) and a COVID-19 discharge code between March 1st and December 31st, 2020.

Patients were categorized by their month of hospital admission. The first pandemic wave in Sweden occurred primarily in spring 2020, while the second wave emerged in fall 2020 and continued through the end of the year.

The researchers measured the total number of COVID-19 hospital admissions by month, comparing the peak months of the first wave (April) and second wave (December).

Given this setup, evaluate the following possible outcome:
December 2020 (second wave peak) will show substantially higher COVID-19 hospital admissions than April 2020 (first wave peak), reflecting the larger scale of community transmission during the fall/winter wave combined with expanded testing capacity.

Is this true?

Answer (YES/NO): YES